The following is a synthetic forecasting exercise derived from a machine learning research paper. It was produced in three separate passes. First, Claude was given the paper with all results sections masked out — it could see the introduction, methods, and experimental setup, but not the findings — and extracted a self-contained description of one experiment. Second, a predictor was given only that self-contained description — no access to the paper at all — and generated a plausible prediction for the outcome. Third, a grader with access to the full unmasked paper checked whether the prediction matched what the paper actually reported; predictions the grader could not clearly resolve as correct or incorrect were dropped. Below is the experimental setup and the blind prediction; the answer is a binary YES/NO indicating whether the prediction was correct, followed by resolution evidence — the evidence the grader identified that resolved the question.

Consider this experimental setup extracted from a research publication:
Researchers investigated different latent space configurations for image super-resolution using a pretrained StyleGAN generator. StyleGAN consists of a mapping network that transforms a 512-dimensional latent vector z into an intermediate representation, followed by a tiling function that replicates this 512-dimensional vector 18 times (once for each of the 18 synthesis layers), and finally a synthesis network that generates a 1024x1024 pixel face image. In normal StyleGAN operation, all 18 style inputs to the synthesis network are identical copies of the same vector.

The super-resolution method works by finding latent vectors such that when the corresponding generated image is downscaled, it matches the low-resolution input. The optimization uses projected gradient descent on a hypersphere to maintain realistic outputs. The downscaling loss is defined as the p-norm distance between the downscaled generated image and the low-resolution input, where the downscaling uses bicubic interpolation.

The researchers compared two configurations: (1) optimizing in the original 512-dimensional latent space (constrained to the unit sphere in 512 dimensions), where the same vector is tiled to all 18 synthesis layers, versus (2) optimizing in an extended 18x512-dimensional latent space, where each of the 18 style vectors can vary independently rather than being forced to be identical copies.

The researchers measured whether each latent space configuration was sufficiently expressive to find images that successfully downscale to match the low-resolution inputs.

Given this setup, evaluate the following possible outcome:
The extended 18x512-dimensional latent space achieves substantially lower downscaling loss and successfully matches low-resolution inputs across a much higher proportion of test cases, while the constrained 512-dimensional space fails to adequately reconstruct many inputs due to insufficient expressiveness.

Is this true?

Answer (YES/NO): YES